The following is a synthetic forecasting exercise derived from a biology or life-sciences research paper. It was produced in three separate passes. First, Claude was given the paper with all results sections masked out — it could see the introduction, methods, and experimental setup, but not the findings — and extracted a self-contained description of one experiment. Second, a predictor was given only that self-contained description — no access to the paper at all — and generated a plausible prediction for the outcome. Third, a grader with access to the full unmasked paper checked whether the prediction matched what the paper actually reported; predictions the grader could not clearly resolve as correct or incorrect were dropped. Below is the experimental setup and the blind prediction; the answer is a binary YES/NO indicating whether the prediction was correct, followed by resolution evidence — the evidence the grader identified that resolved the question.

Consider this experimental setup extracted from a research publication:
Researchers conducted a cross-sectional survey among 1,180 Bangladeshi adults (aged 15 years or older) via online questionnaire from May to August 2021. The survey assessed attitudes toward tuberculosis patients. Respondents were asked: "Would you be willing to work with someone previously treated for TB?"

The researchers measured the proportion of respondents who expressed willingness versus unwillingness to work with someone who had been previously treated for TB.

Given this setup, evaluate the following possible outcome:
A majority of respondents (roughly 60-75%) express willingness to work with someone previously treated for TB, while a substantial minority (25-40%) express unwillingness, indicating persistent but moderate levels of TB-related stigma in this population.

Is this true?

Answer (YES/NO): NO